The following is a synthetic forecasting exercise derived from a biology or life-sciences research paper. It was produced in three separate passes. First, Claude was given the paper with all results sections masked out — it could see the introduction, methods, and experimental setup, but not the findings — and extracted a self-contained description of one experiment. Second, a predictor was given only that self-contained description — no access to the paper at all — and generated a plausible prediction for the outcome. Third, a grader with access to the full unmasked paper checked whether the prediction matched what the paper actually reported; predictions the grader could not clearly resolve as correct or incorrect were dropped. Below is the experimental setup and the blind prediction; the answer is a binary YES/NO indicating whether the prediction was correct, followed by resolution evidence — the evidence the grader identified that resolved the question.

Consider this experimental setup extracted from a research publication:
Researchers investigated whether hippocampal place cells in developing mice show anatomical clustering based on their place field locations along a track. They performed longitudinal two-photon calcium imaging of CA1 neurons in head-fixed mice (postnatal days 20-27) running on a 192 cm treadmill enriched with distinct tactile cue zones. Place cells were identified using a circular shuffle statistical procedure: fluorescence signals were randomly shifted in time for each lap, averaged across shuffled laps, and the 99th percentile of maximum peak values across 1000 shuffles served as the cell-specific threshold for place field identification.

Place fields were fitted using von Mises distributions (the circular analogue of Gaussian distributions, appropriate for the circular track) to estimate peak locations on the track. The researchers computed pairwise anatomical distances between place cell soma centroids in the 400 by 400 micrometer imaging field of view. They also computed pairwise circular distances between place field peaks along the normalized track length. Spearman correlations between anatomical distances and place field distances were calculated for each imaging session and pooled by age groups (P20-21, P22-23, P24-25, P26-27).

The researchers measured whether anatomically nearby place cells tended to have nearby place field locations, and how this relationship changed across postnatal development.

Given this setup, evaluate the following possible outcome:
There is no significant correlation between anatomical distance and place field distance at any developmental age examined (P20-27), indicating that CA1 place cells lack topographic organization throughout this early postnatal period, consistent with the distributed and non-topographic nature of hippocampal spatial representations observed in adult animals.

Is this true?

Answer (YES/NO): YES